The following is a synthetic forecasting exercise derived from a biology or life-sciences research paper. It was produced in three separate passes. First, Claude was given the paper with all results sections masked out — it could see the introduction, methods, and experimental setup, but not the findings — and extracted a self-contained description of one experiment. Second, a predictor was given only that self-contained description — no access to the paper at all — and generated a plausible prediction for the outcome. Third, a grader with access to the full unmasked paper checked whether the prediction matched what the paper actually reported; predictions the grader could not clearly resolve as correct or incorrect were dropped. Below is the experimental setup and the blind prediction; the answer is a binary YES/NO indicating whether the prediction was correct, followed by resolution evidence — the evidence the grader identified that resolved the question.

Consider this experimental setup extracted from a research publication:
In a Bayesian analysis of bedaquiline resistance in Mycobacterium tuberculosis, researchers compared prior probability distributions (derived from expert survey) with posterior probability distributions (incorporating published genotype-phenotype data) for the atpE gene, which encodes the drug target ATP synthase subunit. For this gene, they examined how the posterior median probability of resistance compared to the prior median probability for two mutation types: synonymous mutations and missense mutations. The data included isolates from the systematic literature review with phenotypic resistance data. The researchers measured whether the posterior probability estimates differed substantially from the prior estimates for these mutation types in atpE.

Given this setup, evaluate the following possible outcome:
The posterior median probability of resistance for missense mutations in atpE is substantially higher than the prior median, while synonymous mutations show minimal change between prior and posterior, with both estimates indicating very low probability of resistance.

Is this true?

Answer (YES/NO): NO